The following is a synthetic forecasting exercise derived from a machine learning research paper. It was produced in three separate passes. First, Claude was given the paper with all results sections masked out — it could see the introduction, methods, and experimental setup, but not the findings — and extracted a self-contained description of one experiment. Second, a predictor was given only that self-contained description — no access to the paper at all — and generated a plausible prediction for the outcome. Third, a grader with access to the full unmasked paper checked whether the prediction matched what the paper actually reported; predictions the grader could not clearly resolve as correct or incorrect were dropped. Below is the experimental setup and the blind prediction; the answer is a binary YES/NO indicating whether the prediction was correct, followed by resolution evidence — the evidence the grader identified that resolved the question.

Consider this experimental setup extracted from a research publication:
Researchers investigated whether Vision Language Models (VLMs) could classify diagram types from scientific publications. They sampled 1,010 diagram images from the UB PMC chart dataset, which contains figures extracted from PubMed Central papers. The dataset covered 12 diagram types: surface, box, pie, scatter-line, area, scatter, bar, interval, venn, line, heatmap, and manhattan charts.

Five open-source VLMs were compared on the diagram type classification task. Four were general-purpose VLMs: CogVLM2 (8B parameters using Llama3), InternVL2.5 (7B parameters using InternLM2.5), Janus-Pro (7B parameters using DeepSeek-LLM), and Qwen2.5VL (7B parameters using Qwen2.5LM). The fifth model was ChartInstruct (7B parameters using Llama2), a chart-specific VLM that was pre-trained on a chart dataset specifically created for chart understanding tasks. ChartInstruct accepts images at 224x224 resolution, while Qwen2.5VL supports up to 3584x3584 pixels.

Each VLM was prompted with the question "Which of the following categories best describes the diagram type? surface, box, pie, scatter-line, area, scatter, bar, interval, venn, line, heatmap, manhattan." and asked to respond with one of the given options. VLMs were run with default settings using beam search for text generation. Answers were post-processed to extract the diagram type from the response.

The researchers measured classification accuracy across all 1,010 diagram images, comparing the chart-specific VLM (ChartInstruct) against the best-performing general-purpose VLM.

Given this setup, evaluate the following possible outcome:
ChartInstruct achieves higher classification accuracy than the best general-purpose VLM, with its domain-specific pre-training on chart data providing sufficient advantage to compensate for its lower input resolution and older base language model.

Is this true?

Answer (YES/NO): NO